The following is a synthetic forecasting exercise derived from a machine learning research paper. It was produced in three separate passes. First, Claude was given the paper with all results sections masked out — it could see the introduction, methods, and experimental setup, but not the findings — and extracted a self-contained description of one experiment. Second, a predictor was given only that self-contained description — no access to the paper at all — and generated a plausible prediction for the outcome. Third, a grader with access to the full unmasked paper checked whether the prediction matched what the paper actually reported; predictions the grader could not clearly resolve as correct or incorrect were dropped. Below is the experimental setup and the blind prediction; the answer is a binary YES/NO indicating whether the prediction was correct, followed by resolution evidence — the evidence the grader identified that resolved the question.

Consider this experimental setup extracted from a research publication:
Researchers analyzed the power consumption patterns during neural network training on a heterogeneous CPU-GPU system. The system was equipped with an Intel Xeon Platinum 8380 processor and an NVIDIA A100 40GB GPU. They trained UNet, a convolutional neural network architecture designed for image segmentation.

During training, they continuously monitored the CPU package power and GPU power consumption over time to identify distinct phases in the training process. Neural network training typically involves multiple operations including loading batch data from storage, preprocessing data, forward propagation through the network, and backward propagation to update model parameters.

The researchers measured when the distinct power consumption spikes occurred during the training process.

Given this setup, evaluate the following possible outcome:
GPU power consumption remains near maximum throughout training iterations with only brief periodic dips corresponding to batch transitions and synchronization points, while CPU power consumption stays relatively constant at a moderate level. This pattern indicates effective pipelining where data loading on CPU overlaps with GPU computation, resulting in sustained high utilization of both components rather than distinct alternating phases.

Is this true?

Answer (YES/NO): NO